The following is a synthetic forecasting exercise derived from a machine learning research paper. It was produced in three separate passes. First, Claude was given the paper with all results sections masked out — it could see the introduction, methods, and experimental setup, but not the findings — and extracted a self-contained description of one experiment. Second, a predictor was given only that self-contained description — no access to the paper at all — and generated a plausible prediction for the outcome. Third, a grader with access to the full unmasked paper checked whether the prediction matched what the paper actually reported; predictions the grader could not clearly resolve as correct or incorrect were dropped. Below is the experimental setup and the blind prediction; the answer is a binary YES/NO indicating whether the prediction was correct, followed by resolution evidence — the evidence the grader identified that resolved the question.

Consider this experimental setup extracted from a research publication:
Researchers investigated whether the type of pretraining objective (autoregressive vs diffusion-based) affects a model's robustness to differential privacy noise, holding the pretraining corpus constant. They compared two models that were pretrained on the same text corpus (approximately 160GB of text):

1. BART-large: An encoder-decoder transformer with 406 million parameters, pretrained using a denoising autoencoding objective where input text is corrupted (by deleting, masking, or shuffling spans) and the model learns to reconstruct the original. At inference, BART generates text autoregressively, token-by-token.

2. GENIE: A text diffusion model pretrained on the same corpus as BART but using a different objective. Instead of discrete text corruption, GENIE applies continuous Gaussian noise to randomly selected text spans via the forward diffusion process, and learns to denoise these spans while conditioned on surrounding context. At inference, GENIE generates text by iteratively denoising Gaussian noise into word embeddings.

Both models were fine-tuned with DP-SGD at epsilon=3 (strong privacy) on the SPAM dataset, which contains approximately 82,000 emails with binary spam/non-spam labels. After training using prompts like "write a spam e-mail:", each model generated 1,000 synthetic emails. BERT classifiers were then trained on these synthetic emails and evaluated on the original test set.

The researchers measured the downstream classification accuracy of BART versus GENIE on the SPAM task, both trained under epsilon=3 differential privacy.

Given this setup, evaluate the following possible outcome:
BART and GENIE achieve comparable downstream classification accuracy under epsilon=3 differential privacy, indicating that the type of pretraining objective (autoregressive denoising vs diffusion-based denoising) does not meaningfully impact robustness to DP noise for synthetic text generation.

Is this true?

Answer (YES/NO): NO